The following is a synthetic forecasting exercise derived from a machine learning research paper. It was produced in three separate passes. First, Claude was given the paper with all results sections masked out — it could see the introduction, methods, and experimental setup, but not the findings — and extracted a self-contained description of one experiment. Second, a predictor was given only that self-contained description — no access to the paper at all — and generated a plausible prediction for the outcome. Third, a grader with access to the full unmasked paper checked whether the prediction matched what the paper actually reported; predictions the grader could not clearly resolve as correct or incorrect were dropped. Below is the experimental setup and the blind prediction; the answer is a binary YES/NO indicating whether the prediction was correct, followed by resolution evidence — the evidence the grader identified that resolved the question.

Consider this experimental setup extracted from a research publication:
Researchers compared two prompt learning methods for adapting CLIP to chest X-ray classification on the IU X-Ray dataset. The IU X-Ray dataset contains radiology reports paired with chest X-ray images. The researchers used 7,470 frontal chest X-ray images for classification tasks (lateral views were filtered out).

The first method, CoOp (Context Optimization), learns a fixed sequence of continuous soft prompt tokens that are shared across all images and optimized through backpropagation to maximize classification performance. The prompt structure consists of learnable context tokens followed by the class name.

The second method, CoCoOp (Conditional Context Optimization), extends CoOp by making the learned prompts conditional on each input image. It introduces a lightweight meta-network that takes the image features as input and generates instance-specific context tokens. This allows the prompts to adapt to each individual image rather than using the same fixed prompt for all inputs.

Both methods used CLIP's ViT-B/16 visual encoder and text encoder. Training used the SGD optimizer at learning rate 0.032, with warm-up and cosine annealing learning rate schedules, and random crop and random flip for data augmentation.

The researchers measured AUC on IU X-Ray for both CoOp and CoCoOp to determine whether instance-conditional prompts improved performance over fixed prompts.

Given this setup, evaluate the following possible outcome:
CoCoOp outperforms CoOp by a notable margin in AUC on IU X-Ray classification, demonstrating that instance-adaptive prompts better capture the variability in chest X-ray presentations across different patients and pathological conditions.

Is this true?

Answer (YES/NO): NO